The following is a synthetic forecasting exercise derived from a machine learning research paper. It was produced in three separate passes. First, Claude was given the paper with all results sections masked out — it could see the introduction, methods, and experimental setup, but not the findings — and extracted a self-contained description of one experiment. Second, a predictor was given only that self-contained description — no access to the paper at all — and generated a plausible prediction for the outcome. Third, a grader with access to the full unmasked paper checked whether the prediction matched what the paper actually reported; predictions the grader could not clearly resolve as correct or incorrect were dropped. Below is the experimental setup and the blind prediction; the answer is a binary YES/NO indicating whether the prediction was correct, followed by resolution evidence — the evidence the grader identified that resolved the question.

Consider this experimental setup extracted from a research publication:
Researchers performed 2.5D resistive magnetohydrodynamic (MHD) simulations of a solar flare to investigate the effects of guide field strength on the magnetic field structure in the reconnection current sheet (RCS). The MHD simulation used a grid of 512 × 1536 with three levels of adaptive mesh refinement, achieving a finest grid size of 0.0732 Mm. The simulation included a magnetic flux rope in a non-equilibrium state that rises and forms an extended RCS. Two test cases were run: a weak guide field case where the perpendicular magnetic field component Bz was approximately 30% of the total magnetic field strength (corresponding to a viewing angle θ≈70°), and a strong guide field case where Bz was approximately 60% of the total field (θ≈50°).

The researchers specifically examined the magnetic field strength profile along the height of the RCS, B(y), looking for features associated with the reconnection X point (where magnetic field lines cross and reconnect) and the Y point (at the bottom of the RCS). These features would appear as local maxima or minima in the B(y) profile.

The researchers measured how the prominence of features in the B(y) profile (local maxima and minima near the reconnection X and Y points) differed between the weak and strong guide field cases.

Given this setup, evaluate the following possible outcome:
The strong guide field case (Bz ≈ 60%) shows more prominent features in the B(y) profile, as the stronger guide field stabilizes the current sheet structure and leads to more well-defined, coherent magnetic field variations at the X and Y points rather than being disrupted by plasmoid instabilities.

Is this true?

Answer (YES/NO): NO